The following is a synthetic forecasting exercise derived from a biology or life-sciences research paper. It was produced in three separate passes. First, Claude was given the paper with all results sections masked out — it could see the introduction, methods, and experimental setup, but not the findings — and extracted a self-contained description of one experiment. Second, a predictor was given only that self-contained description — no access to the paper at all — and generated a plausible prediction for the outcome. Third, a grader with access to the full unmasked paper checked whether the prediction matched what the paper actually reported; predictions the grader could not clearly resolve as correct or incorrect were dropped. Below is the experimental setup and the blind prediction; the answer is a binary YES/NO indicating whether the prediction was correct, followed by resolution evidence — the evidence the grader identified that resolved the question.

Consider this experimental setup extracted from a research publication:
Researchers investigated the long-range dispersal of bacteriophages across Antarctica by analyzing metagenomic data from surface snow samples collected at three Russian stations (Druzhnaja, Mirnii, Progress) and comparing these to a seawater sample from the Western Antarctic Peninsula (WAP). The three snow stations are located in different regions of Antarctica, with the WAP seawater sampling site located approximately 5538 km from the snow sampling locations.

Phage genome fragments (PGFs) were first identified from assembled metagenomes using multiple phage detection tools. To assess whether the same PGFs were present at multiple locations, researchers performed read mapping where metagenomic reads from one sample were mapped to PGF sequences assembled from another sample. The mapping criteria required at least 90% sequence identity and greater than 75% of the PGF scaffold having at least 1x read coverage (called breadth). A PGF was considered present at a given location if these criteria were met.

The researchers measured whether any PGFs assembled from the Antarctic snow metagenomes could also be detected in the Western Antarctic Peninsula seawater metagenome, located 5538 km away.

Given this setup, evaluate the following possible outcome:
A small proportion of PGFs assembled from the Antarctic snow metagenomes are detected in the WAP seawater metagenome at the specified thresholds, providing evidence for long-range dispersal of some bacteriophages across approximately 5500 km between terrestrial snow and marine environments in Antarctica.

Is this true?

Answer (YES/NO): YES